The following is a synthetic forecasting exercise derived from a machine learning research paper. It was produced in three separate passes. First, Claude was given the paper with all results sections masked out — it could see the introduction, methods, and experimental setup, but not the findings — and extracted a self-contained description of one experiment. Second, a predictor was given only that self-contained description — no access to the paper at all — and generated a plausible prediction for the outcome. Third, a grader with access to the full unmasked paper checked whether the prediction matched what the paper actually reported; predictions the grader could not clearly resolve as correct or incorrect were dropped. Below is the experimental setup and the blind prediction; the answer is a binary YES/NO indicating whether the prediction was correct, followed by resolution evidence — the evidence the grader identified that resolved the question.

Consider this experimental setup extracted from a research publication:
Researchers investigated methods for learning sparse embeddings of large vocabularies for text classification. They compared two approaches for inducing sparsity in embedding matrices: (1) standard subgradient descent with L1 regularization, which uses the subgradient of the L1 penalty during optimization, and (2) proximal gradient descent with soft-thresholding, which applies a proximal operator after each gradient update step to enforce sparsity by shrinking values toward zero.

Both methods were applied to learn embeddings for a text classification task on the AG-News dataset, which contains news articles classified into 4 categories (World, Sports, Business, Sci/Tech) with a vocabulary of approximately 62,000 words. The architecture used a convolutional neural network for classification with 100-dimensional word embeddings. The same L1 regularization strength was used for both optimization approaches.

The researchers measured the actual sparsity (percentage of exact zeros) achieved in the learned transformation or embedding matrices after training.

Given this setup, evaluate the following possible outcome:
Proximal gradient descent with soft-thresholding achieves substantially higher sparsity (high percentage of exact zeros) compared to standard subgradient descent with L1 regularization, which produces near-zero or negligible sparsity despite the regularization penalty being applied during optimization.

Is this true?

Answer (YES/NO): YES